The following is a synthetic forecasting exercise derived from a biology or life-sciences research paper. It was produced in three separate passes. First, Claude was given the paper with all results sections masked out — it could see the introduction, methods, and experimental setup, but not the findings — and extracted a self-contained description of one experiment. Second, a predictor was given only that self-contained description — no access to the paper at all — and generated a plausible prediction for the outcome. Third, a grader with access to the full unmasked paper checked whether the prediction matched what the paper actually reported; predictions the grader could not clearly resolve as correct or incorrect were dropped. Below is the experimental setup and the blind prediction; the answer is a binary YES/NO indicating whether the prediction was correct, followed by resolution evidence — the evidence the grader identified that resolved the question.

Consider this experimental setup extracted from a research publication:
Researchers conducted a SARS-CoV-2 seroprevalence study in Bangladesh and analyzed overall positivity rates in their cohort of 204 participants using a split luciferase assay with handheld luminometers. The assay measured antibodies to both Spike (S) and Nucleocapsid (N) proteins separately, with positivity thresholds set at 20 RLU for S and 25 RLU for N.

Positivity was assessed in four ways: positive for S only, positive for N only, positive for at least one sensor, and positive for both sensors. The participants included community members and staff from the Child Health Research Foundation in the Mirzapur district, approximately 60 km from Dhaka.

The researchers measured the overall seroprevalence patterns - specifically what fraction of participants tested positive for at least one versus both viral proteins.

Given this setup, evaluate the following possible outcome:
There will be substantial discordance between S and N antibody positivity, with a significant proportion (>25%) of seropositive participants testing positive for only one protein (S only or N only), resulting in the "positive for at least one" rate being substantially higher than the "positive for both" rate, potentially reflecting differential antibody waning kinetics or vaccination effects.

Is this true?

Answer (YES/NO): YES